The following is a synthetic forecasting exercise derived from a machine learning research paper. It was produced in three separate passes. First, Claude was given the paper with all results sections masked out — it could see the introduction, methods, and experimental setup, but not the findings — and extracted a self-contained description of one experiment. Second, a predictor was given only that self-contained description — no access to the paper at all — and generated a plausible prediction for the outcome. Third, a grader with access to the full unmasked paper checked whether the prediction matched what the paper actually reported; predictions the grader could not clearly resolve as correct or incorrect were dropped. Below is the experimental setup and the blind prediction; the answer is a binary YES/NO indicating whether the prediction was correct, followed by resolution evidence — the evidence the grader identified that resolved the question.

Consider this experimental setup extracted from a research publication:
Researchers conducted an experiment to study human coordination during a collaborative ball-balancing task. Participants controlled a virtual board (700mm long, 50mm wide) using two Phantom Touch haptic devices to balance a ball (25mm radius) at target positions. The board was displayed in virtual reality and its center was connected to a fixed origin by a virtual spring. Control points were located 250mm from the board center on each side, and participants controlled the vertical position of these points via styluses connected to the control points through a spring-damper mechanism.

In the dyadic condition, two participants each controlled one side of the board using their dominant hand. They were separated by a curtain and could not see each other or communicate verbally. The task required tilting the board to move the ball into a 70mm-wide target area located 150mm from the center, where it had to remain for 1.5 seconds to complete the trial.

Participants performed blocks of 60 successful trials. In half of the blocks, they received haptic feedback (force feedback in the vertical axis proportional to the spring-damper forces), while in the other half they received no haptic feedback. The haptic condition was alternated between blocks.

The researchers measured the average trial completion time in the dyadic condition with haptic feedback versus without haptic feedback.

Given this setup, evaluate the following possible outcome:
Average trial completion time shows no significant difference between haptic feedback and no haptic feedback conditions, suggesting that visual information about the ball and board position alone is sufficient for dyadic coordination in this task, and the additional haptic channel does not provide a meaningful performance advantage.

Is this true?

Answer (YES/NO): NO